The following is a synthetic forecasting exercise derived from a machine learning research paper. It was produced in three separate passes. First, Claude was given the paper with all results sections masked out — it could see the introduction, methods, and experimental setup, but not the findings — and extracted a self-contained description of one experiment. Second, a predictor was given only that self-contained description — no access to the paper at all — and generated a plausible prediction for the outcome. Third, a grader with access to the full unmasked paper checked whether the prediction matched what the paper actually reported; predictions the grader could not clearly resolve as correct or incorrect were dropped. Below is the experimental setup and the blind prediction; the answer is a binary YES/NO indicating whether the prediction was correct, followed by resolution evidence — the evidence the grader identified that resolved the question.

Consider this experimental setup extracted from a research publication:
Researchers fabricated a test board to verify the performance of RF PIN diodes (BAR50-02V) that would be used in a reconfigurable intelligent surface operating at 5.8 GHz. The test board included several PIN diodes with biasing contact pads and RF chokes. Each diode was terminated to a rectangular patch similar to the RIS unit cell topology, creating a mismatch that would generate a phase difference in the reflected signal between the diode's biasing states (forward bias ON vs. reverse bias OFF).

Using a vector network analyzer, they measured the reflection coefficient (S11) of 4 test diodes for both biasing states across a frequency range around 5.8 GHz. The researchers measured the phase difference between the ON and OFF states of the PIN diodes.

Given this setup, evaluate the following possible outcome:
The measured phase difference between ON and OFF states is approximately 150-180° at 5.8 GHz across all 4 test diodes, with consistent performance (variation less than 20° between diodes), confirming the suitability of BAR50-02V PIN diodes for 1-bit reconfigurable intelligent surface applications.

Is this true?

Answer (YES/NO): NO